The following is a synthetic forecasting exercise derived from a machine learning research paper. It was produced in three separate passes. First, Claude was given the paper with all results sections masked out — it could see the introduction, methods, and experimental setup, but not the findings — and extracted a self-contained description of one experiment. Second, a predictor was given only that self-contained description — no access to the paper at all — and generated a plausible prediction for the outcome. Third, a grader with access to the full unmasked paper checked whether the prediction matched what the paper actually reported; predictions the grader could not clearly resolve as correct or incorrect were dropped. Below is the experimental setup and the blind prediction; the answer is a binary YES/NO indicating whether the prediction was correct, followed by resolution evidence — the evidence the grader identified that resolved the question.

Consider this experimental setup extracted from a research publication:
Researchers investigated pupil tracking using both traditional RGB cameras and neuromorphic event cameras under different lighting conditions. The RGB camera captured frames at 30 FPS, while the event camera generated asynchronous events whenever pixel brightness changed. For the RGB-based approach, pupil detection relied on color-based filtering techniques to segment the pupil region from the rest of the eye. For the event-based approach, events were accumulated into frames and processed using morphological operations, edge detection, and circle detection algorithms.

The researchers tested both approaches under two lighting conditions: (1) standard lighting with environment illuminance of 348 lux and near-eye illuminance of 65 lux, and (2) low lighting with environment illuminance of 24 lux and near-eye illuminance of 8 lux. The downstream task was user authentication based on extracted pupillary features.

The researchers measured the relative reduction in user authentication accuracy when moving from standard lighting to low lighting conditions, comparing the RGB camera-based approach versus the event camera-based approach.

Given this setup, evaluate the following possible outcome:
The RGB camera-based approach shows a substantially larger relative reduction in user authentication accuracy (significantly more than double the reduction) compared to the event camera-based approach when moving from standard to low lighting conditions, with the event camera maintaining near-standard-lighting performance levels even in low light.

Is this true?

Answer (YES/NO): NO